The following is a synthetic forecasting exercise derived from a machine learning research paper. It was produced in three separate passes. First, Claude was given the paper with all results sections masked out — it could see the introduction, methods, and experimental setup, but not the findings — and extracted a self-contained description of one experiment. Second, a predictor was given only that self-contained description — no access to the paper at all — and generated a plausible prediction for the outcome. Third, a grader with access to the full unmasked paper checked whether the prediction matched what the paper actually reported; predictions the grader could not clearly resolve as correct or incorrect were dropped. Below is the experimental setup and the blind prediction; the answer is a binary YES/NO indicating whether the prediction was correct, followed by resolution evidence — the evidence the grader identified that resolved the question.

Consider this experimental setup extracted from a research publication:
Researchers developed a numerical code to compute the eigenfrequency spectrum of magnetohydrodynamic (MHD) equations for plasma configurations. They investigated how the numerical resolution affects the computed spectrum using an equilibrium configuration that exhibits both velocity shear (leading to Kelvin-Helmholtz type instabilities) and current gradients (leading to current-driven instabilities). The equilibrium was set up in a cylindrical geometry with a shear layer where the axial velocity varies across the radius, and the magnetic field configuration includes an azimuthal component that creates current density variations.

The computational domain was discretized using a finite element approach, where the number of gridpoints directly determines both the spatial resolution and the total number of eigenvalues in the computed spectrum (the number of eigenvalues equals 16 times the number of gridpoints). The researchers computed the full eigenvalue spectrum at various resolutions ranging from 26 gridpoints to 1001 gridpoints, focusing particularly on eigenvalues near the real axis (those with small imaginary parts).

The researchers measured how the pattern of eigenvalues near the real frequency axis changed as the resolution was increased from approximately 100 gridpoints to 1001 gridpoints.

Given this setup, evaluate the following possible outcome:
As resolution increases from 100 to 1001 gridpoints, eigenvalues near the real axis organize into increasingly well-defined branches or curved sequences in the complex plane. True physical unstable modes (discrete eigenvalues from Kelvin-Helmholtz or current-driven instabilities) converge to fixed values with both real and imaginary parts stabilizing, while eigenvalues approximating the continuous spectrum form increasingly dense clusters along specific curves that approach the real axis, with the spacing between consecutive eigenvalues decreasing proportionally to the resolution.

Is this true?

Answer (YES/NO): NO